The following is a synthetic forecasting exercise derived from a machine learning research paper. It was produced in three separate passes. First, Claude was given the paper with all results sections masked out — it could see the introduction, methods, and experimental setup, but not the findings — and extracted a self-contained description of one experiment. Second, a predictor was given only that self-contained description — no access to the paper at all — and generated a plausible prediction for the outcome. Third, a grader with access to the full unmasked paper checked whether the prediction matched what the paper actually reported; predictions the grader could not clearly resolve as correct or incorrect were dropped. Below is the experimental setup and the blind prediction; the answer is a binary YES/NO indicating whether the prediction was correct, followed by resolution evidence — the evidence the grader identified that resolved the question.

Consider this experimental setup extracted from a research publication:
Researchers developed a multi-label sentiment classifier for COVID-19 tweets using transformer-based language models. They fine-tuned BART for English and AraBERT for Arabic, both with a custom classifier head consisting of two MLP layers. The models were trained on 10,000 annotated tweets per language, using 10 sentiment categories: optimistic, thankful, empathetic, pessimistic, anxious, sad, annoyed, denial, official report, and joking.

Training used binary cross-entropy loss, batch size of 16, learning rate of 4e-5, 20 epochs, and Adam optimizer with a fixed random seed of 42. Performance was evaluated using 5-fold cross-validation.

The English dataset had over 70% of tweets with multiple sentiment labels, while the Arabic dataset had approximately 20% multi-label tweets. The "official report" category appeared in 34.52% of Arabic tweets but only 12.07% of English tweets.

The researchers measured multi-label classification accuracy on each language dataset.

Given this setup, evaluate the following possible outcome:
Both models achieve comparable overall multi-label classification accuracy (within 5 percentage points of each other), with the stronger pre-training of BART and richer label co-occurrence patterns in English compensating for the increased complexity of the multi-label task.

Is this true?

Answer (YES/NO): NO